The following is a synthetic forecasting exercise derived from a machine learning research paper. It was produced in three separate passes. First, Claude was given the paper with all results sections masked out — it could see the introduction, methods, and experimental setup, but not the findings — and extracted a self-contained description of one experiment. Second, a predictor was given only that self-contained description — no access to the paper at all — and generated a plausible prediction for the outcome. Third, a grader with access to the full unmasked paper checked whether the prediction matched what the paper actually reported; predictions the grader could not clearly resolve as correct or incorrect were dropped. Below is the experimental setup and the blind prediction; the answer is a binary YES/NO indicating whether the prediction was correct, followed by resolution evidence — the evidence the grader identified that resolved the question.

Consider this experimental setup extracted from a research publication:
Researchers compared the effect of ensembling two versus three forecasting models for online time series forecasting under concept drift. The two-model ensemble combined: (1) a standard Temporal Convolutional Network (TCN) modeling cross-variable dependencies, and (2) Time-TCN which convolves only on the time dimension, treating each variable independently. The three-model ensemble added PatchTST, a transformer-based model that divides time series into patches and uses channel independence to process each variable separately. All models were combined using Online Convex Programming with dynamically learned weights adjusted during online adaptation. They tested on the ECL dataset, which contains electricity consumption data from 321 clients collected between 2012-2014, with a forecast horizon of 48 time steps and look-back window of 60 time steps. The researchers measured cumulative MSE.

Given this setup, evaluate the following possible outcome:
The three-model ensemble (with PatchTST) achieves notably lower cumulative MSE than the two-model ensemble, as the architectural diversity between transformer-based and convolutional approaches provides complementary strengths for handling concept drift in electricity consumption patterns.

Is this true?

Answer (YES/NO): YES